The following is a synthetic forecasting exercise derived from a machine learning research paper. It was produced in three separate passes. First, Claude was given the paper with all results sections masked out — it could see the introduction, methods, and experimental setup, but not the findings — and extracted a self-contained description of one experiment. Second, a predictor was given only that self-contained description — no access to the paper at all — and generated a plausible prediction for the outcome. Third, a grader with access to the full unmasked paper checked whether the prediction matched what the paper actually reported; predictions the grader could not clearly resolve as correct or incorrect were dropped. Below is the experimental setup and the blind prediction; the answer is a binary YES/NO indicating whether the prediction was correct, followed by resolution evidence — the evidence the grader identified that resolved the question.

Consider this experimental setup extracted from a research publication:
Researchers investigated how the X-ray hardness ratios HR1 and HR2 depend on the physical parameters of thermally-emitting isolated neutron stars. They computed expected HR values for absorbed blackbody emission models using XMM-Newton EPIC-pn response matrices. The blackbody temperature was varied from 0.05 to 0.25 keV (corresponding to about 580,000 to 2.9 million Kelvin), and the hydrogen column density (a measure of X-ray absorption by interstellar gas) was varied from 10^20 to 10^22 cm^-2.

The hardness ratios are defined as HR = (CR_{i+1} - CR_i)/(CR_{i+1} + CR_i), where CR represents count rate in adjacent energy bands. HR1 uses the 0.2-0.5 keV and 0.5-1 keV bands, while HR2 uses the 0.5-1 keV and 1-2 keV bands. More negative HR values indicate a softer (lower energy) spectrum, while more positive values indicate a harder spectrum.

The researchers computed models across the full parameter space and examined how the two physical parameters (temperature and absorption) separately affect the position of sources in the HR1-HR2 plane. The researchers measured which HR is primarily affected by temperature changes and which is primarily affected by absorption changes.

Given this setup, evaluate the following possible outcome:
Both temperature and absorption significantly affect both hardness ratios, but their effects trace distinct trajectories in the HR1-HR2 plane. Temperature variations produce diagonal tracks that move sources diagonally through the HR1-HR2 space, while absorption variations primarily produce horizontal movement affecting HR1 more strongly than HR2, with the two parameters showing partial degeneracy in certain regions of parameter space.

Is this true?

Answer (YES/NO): NO